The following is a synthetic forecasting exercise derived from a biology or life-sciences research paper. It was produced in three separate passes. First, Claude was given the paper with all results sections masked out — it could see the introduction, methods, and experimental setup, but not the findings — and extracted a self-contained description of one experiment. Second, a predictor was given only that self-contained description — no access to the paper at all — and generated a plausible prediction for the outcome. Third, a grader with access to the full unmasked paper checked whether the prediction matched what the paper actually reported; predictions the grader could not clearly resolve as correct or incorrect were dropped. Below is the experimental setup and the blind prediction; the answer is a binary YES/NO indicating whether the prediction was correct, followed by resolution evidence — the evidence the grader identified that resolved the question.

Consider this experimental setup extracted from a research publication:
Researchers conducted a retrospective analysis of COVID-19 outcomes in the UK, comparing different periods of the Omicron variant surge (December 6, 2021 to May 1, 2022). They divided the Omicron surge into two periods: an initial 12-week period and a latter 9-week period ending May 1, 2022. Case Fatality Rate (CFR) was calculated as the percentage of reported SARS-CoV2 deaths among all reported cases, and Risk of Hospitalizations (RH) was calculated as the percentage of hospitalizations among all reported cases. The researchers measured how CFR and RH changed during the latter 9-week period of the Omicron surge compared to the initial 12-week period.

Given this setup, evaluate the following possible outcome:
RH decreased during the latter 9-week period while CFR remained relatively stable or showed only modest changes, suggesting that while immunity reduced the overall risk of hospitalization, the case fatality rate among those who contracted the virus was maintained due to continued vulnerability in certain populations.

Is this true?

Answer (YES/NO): NO